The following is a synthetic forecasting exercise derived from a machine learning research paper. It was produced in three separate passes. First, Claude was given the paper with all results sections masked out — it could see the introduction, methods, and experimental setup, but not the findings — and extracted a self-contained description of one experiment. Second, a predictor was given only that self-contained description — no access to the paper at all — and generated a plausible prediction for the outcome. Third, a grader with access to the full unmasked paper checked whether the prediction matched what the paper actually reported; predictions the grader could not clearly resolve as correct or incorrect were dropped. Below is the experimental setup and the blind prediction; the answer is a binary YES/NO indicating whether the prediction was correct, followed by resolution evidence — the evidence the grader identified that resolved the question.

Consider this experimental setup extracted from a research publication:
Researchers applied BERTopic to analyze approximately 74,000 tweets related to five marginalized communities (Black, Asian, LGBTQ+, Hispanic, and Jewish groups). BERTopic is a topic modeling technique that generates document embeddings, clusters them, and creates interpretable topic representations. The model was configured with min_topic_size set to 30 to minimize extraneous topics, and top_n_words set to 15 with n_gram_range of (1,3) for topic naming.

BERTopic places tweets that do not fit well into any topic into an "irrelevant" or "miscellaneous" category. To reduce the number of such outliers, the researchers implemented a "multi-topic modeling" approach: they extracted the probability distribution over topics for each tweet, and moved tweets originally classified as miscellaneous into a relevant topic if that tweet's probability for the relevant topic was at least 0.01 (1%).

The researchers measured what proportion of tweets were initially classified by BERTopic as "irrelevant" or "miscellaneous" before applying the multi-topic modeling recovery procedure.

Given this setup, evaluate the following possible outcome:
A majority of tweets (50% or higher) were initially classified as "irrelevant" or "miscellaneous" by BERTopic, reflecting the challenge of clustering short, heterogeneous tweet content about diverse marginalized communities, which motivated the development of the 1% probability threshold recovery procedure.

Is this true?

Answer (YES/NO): NO